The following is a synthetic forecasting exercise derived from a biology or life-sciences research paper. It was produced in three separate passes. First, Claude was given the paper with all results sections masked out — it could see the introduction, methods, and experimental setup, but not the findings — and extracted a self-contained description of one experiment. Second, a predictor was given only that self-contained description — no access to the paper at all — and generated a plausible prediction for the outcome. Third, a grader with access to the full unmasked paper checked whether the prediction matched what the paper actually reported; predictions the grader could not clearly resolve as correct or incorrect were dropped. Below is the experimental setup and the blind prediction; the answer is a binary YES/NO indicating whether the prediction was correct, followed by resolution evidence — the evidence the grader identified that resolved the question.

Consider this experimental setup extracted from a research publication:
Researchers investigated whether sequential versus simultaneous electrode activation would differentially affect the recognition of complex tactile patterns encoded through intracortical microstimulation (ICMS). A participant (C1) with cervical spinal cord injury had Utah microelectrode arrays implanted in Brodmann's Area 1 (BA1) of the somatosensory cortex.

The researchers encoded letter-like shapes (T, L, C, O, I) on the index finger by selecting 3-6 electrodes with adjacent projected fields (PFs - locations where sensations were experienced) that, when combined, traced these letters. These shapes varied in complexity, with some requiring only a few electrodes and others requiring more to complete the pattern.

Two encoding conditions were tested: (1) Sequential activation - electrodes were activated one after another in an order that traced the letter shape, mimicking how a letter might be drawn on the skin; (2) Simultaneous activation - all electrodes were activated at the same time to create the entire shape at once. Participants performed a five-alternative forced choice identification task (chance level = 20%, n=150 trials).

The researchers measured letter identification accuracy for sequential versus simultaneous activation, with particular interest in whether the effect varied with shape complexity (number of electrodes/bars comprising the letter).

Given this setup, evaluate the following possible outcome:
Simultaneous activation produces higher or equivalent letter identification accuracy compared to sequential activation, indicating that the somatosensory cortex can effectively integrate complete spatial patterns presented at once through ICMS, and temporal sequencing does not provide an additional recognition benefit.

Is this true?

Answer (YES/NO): NO